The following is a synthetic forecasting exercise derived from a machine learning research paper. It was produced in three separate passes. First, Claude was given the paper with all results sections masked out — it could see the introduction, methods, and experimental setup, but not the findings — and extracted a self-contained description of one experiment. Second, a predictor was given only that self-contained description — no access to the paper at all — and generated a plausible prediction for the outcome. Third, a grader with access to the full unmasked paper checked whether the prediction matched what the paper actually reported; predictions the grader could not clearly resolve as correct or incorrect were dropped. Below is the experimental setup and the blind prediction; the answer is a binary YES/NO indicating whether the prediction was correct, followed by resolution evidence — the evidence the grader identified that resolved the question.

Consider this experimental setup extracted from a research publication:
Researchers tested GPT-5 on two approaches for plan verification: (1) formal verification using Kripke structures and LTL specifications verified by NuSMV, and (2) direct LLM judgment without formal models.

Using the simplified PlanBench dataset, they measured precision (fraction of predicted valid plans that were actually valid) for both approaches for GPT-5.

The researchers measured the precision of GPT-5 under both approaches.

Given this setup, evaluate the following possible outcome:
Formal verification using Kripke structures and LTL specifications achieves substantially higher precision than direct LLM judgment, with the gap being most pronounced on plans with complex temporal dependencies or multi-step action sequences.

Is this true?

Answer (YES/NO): NO